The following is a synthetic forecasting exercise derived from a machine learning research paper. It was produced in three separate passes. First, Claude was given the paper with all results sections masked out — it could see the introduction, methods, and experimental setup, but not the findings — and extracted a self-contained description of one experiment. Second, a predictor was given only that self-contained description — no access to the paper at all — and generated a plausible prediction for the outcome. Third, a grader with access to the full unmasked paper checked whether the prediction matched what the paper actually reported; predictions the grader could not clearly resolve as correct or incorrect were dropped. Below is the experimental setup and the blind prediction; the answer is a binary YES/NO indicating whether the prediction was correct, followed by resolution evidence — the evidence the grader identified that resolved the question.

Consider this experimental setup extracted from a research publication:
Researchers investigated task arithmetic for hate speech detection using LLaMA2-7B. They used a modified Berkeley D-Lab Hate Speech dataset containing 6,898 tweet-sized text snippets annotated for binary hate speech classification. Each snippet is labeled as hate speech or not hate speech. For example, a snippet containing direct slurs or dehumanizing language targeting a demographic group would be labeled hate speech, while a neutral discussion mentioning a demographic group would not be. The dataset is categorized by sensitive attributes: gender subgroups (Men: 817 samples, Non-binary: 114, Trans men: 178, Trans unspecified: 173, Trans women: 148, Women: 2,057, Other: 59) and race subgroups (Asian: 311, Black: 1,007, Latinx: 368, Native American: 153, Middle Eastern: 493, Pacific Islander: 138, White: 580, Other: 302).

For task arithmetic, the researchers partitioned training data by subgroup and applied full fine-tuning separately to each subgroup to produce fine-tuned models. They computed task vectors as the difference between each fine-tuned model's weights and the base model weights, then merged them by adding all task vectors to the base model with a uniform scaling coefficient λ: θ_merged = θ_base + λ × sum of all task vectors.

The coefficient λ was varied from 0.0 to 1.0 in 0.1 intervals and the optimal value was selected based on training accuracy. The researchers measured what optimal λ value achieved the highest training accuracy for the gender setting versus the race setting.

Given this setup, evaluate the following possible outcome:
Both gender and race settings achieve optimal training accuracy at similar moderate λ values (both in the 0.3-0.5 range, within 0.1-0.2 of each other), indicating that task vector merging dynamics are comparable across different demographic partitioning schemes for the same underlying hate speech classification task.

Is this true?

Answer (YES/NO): NO